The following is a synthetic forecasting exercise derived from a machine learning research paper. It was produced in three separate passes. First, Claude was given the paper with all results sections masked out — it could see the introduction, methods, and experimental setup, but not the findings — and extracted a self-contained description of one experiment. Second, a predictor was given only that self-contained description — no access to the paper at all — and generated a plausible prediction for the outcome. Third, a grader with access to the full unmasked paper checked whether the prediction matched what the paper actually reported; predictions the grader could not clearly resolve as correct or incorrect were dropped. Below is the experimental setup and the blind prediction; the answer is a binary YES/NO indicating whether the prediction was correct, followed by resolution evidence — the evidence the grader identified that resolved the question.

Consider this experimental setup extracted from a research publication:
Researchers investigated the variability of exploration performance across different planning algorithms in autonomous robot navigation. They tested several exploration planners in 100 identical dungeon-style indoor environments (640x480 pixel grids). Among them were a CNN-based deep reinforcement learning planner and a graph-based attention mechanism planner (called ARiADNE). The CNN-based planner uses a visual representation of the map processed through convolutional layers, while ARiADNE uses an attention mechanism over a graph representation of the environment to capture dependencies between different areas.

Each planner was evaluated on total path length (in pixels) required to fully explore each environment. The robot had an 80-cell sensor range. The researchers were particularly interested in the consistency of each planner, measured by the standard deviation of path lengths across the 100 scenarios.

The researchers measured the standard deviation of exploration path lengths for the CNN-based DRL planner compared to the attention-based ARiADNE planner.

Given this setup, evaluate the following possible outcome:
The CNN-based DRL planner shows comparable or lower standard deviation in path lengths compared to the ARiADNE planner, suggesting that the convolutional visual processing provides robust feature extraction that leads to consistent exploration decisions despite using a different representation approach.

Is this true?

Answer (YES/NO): NO